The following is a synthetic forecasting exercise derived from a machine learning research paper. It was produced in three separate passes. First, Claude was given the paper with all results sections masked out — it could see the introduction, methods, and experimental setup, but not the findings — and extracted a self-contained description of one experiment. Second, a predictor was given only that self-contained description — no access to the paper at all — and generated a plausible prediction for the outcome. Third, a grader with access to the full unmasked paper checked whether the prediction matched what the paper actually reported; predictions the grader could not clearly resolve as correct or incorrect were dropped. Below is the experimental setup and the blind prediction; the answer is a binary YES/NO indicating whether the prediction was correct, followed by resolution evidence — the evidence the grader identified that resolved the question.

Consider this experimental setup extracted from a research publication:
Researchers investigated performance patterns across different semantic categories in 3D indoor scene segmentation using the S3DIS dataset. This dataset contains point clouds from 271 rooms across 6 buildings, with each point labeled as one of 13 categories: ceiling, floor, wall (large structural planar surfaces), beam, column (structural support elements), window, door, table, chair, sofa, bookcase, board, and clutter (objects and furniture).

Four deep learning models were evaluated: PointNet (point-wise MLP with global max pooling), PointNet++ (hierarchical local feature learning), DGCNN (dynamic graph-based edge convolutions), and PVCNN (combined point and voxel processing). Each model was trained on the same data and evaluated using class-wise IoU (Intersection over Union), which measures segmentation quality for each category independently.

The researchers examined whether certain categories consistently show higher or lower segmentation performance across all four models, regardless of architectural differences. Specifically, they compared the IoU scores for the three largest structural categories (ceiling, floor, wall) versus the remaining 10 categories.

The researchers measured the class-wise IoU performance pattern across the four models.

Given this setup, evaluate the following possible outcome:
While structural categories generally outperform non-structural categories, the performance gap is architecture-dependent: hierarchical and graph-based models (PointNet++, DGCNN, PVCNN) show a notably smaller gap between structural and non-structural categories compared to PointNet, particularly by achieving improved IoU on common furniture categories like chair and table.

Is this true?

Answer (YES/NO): NO